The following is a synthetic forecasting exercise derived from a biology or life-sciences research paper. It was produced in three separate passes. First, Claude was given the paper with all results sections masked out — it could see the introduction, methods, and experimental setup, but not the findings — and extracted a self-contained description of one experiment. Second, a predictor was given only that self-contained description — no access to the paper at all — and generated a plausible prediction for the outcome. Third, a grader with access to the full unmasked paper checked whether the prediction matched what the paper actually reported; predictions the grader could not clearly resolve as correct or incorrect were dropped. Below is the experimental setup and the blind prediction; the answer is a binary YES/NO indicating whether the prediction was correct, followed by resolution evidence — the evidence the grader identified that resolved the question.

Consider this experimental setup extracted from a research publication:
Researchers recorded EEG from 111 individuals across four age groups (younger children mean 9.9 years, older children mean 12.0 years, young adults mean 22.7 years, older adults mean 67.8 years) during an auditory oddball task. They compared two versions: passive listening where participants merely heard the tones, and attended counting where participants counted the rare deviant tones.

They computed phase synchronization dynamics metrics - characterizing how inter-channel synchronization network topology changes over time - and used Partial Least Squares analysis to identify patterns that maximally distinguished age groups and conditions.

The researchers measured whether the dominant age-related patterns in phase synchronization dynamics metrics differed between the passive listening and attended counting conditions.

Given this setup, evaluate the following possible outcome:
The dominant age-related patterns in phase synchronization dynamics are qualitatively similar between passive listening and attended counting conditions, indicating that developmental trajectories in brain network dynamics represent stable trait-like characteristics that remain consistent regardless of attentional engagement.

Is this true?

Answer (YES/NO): YES